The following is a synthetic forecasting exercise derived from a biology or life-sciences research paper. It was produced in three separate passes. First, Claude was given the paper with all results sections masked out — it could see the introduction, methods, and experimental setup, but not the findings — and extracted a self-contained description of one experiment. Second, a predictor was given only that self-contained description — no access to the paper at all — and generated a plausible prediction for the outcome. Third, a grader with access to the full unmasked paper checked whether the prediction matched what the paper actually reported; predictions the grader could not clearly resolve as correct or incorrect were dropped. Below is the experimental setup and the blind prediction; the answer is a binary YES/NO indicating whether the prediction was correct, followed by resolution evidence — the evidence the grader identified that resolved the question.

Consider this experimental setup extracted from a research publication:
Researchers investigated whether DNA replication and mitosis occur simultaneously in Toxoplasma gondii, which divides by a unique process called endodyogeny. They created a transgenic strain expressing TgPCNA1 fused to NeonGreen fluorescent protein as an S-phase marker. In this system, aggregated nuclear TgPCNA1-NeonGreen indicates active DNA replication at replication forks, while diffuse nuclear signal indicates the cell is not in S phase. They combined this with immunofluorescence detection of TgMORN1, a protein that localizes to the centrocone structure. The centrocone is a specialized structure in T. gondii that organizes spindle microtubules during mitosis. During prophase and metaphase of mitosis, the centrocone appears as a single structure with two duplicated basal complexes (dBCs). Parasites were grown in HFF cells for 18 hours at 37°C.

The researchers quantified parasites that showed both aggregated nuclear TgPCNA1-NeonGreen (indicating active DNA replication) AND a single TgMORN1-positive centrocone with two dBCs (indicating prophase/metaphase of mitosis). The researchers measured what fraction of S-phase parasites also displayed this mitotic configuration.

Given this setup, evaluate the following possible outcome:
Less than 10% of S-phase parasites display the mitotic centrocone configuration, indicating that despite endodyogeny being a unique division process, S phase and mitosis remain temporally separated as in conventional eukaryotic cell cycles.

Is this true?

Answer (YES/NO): NO